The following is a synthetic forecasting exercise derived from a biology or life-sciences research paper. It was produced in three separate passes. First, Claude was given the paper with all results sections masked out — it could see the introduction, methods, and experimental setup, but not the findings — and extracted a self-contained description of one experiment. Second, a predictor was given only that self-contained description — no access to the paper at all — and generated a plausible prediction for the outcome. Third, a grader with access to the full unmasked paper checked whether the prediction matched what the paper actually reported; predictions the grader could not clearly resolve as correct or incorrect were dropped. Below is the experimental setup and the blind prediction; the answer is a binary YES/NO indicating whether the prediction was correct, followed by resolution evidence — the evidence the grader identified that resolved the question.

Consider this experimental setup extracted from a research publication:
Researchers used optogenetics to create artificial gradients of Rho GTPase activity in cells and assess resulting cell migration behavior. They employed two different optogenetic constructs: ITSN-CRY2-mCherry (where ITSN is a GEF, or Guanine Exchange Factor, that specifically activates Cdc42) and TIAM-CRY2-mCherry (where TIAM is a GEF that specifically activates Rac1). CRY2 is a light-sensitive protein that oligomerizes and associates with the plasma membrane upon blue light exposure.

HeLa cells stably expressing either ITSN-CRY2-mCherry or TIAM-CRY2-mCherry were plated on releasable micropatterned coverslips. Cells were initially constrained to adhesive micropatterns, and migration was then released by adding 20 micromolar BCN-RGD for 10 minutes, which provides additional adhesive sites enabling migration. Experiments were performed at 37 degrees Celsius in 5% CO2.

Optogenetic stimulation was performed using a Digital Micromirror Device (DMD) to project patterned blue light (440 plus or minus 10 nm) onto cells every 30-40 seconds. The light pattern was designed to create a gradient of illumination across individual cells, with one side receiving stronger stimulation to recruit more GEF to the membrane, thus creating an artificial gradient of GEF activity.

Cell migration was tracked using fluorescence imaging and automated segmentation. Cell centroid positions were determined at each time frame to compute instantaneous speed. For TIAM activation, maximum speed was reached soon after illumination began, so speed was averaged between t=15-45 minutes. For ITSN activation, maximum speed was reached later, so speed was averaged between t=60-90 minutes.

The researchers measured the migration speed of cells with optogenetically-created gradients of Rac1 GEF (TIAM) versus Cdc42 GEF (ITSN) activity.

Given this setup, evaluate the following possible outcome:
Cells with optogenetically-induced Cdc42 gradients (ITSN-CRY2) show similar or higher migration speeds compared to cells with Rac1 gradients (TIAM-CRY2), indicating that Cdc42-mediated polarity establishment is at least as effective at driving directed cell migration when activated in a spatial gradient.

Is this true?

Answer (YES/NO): NO